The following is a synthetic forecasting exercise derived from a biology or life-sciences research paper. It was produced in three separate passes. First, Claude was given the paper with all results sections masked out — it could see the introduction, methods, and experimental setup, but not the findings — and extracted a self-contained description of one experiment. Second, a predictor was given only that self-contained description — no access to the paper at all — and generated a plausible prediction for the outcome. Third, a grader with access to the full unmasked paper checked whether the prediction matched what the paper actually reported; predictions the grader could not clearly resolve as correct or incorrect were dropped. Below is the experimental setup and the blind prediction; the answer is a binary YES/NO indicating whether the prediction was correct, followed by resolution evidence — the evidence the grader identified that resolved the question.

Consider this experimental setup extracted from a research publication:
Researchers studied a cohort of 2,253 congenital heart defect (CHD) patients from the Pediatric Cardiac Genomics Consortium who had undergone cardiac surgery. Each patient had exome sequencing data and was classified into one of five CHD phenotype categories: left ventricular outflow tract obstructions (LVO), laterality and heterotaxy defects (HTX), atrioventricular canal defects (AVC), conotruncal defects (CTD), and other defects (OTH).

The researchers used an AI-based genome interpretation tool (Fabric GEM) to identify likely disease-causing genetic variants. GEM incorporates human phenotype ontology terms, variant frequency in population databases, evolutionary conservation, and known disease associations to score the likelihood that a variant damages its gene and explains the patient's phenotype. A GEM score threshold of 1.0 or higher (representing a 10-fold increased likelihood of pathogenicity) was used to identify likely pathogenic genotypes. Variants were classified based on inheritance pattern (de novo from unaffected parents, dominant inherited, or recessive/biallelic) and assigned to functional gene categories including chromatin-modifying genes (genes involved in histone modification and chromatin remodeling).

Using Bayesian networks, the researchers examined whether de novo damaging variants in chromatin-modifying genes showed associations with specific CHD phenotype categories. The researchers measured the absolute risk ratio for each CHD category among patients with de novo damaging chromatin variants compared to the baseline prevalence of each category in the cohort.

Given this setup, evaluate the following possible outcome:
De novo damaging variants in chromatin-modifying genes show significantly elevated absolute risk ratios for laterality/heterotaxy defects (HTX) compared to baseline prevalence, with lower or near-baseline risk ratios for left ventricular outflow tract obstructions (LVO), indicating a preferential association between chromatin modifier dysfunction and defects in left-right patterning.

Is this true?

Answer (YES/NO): NO